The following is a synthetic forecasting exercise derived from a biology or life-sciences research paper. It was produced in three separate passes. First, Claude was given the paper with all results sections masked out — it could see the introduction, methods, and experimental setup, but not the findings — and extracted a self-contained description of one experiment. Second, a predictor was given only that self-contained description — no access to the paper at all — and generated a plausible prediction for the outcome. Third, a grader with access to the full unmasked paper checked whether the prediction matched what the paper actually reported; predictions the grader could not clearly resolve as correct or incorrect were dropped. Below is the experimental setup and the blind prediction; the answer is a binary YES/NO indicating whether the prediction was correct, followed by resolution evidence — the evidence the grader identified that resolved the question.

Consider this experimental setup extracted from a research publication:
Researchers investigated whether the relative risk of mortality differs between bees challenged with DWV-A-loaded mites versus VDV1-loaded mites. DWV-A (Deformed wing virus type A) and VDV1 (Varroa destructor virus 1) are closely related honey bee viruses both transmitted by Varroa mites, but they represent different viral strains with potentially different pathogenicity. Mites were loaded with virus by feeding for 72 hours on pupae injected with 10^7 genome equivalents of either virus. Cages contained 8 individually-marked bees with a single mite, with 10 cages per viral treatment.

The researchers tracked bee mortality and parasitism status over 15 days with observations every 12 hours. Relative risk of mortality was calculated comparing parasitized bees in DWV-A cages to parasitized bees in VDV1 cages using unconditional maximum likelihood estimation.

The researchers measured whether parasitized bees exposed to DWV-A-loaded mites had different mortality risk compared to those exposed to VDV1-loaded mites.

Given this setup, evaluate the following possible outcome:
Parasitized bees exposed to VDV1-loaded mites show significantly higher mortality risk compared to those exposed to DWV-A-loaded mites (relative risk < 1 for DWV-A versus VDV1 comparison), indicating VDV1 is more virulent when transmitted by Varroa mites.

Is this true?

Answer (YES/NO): NO